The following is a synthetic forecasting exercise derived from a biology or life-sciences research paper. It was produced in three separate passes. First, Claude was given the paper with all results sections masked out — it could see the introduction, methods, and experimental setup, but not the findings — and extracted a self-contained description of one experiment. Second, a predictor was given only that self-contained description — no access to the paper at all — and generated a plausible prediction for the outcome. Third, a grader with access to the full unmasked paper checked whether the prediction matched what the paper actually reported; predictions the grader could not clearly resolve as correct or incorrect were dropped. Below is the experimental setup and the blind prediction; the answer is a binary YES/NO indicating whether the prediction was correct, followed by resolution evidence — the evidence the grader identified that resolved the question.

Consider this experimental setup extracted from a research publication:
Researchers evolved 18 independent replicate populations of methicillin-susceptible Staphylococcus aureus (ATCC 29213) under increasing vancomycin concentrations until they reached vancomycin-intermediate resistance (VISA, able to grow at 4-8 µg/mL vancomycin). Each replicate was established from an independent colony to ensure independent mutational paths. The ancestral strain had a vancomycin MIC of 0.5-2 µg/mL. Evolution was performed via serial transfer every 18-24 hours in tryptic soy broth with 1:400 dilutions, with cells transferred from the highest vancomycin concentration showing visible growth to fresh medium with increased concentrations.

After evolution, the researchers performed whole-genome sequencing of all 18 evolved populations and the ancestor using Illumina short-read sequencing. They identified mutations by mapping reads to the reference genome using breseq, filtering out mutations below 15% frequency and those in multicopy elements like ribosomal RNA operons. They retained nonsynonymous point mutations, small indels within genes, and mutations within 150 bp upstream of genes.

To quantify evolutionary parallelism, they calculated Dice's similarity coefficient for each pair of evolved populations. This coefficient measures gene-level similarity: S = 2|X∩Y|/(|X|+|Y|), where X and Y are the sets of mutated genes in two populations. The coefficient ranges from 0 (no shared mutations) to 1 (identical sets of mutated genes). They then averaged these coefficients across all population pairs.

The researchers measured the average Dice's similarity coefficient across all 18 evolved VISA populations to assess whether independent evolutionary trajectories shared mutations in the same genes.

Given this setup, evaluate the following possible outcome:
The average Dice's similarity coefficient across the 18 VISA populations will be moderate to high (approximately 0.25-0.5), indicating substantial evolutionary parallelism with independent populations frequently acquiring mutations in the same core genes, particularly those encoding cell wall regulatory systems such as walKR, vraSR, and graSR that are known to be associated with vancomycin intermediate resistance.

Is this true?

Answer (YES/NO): NO